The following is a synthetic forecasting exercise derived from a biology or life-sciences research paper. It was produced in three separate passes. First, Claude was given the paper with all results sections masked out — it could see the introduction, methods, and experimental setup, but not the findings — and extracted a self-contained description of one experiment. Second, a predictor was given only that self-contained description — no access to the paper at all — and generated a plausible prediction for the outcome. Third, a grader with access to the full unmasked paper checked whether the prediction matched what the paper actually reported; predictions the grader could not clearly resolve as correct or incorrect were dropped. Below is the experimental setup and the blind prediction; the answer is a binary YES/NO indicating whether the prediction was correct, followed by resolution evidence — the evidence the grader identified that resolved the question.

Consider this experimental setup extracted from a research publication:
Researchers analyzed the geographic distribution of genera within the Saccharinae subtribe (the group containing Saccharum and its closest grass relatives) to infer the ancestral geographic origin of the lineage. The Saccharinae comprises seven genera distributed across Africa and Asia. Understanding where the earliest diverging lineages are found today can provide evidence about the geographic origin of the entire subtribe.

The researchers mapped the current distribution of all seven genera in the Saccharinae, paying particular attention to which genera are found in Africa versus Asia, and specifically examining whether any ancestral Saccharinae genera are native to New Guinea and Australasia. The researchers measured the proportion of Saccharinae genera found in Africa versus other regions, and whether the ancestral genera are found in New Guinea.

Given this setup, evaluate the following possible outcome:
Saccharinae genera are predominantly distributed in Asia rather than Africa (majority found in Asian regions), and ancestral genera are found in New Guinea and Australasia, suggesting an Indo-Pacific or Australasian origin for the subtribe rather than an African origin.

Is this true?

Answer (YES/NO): NO